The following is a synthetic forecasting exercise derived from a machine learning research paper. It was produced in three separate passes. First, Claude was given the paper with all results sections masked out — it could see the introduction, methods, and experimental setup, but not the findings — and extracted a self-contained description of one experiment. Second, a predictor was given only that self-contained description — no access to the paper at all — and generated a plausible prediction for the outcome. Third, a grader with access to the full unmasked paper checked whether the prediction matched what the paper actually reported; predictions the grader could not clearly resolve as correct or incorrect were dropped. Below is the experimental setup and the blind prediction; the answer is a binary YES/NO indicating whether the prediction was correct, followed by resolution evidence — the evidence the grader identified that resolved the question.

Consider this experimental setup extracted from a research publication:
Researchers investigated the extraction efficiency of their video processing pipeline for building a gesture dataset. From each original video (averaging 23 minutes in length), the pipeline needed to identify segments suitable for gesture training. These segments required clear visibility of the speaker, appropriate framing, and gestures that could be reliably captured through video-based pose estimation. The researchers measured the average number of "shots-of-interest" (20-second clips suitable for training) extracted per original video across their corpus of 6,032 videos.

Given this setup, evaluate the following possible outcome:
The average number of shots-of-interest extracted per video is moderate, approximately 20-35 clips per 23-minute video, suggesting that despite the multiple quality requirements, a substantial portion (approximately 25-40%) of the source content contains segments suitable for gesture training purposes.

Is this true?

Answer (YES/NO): YES